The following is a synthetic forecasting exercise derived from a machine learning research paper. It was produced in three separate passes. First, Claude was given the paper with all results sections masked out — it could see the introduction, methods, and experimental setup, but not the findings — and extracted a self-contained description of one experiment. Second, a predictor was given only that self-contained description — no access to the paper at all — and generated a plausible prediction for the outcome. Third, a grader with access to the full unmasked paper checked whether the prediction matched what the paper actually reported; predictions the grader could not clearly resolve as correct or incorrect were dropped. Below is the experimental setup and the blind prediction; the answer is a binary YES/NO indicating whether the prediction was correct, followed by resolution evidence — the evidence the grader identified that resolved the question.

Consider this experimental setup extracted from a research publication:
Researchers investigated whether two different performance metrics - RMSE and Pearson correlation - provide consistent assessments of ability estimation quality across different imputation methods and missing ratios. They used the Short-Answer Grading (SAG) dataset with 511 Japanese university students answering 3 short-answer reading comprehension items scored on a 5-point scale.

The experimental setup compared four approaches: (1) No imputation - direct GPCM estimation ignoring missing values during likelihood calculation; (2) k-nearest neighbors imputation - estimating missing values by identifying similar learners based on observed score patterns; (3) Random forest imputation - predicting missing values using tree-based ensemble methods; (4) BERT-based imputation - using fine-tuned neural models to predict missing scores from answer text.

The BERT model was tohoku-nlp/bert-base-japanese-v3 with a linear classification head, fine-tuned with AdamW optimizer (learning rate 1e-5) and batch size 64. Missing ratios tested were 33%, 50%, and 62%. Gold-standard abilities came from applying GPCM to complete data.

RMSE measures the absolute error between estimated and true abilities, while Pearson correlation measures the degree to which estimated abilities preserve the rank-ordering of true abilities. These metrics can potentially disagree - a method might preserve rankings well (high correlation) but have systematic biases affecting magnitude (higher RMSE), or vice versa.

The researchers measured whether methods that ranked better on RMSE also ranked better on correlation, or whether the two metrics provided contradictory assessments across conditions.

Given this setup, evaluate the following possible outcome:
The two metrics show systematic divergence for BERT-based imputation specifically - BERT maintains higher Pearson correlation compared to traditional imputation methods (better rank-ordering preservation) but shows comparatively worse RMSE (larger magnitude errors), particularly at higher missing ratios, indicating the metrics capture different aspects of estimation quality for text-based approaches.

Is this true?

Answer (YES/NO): NO